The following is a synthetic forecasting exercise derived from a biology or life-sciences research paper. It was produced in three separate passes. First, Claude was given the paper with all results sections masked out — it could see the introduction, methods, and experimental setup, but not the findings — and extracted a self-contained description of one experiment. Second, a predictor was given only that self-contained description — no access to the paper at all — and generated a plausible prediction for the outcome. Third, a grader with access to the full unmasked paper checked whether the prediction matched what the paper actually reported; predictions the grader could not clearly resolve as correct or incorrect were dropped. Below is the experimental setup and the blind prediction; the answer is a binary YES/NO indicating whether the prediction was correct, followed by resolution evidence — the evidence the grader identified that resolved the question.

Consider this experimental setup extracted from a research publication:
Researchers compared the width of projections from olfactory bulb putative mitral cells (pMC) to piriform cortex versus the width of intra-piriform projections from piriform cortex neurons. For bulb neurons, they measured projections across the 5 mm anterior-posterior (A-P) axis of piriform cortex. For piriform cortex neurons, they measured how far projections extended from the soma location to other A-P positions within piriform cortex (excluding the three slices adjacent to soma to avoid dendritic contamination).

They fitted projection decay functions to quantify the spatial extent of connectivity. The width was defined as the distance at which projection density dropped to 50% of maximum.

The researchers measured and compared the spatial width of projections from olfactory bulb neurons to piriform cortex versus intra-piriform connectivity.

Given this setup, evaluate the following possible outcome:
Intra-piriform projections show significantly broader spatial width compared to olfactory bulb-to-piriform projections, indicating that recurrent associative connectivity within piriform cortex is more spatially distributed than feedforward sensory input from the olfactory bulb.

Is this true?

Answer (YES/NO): NO